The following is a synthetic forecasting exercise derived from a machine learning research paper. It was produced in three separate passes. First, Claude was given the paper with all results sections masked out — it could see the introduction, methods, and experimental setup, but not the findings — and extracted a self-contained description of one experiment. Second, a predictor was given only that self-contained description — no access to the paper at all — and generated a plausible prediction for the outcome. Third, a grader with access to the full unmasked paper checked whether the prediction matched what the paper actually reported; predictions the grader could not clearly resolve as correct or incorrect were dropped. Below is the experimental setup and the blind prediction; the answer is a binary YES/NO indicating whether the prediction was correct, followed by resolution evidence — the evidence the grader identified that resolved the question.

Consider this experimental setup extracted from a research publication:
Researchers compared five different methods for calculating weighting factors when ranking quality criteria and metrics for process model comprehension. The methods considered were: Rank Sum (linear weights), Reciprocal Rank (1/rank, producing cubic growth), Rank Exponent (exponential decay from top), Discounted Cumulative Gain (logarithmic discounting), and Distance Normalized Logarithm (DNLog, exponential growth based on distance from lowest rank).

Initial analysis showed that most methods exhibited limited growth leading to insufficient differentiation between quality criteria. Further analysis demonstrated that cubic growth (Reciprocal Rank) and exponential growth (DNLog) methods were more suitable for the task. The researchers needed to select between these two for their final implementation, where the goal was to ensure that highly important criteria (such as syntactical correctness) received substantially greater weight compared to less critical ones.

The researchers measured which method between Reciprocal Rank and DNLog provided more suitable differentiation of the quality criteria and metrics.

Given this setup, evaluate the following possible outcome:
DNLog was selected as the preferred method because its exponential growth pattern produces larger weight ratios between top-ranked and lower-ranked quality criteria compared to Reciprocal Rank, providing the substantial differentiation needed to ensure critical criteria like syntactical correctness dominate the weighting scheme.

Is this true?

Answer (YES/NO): YES